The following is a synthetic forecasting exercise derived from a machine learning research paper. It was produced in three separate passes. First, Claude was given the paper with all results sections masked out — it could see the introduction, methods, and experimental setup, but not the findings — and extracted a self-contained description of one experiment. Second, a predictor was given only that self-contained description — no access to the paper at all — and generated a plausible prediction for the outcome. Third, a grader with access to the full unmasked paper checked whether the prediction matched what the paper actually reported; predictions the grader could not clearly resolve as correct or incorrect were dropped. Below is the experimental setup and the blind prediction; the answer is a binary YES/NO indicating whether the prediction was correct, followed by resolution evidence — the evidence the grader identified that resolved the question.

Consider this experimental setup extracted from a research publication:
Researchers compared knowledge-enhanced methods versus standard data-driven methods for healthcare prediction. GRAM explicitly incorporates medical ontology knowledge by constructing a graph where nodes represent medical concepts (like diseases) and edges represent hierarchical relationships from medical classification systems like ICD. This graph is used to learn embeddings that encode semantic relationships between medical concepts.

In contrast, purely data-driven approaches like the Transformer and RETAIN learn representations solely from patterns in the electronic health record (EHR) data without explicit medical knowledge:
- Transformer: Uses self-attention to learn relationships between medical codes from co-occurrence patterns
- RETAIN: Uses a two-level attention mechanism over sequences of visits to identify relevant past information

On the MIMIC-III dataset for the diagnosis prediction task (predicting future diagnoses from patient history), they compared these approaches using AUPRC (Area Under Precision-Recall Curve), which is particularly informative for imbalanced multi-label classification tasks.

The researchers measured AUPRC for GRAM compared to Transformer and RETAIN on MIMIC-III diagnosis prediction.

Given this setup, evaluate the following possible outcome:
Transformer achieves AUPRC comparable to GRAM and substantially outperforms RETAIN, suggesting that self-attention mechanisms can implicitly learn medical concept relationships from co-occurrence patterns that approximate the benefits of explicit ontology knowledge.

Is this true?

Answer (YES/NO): NO